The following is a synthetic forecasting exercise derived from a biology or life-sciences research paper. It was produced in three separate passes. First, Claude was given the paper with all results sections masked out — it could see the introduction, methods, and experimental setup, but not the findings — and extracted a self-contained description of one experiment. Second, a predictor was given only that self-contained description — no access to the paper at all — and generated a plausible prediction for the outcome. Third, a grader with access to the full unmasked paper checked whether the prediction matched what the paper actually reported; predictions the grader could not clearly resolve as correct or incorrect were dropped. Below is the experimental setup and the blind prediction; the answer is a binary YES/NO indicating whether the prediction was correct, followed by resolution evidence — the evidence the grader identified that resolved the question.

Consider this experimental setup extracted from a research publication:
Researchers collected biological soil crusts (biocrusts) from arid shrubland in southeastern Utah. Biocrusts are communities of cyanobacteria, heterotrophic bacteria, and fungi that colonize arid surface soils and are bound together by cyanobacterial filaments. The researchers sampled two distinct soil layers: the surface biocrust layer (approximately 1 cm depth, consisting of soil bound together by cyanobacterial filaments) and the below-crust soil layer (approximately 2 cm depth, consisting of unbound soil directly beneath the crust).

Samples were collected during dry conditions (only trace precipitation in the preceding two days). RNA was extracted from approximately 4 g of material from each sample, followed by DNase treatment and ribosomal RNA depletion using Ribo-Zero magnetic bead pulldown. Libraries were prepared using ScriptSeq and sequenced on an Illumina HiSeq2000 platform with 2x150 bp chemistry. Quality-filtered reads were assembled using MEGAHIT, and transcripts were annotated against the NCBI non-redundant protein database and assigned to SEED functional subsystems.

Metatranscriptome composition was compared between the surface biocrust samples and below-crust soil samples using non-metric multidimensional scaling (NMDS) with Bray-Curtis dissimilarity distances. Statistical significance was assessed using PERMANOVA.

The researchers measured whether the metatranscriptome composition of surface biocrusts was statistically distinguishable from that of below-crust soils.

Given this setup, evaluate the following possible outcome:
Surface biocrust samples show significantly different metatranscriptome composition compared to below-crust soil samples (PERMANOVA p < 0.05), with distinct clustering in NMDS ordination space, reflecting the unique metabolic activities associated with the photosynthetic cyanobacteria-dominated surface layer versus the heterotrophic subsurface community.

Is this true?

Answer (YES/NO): NO